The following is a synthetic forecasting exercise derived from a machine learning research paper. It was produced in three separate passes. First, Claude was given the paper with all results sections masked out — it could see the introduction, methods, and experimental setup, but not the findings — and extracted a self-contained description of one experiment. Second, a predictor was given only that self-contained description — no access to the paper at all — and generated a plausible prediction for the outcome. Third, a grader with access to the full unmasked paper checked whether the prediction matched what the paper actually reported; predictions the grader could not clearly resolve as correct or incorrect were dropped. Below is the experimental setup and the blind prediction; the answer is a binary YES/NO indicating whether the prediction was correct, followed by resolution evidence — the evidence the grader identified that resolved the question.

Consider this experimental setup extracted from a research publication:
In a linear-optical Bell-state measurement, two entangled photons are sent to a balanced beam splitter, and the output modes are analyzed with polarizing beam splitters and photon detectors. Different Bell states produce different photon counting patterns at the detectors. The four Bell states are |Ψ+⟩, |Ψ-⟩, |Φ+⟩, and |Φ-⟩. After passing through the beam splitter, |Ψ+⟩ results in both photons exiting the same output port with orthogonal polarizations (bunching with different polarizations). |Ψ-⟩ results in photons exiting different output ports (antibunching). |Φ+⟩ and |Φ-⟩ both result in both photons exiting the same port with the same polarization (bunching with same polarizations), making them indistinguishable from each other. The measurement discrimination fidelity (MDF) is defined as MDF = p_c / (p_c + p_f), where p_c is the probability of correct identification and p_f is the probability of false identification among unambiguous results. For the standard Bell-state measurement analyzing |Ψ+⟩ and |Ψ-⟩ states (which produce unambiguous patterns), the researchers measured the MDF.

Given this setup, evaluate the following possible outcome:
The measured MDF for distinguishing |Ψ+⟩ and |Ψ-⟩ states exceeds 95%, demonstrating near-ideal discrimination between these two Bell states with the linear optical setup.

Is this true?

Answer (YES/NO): YES